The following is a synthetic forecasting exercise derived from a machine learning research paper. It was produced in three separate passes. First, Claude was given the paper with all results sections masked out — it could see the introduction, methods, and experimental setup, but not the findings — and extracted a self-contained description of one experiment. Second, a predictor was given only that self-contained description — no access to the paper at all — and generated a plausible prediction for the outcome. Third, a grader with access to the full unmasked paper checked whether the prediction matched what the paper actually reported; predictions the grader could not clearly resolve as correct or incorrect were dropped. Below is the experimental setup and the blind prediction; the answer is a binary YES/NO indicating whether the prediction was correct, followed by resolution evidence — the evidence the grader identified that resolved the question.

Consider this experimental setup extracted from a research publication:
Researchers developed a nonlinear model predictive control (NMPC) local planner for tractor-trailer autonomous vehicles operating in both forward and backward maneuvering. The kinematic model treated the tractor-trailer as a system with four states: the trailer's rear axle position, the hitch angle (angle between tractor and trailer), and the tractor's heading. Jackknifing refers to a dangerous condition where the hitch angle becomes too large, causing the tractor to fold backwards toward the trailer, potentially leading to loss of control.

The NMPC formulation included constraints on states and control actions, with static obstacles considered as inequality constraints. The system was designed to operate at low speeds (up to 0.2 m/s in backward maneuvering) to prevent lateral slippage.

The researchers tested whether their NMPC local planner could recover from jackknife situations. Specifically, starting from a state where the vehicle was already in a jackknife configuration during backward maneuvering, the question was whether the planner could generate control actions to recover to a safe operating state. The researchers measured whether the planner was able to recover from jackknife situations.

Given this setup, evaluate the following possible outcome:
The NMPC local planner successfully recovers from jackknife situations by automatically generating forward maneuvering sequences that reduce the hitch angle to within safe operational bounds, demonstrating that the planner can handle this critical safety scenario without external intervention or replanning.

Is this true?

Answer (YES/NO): NO